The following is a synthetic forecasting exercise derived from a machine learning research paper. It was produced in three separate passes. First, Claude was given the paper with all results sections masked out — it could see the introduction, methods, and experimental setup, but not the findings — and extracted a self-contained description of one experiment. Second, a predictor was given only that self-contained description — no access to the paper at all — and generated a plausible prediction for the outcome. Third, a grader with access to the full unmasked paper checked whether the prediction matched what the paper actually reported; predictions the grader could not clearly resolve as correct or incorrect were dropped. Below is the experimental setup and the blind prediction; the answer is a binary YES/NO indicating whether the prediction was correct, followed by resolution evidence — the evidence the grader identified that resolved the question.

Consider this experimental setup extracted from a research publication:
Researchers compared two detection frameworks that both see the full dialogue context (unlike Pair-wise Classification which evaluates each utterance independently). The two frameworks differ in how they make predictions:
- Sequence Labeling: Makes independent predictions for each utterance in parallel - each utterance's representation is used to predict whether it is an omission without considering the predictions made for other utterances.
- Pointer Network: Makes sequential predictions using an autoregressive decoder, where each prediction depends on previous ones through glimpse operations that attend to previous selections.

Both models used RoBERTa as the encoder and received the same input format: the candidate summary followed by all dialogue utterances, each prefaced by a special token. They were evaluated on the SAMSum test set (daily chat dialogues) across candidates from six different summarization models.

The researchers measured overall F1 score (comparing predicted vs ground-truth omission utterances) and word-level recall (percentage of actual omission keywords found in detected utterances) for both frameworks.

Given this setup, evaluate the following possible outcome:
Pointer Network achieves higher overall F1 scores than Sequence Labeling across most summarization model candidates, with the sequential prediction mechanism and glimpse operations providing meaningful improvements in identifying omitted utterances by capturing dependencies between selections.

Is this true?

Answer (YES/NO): NO